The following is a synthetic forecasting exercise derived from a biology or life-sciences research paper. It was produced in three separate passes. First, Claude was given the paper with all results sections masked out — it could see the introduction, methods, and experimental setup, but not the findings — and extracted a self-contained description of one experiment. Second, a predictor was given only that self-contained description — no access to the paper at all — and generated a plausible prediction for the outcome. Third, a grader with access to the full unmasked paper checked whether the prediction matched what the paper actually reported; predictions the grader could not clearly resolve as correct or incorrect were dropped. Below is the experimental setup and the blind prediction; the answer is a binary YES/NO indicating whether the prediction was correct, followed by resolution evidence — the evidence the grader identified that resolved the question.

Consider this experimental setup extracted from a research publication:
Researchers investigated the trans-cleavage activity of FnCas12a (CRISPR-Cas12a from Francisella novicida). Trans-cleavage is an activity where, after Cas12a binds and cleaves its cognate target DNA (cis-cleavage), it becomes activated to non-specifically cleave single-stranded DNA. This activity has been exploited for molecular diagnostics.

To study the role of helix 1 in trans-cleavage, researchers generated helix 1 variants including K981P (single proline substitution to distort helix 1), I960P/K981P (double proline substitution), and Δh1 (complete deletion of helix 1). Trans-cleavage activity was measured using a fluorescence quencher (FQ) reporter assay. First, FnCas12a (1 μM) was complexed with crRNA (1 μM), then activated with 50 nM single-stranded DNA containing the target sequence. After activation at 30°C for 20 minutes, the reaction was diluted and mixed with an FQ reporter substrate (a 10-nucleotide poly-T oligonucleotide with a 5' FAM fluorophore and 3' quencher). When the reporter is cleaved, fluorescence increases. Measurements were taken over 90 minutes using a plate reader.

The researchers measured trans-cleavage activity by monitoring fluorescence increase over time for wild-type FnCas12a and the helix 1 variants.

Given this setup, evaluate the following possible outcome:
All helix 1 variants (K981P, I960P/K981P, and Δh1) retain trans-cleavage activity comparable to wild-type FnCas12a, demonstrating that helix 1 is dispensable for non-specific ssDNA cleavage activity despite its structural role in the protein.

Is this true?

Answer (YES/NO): NO